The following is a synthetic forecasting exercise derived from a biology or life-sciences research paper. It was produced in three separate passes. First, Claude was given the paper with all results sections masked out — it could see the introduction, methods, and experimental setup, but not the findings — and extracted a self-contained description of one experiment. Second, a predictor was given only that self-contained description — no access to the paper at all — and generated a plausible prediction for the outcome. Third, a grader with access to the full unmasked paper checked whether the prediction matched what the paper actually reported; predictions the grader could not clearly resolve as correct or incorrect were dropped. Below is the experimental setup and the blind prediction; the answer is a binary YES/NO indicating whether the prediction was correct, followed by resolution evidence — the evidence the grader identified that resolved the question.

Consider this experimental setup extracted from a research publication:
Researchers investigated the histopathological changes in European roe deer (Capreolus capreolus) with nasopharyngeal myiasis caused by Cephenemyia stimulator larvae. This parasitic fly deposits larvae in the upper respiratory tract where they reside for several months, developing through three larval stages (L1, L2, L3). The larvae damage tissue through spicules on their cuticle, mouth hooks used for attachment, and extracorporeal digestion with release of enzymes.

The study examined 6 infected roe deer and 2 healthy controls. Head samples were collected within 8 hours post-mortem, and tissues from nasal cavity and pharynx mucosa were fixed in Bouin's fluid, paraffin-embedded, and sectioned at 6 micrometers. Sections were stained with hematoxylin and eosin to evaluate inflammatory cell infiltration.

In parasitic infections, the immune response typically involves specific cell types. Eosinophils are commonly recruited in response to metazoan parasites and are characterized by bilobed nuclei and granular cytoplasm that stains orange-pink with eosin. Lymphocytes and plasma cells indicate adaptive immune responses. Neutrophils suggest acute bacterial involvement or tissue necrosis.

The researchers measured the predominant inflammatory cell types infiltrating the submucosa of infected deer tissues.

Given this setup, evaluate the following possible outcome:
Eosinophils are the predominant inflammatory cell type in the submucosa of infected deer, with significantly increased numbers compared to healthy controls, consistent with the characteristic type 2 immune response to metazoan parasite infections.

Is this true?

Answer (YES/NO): NO